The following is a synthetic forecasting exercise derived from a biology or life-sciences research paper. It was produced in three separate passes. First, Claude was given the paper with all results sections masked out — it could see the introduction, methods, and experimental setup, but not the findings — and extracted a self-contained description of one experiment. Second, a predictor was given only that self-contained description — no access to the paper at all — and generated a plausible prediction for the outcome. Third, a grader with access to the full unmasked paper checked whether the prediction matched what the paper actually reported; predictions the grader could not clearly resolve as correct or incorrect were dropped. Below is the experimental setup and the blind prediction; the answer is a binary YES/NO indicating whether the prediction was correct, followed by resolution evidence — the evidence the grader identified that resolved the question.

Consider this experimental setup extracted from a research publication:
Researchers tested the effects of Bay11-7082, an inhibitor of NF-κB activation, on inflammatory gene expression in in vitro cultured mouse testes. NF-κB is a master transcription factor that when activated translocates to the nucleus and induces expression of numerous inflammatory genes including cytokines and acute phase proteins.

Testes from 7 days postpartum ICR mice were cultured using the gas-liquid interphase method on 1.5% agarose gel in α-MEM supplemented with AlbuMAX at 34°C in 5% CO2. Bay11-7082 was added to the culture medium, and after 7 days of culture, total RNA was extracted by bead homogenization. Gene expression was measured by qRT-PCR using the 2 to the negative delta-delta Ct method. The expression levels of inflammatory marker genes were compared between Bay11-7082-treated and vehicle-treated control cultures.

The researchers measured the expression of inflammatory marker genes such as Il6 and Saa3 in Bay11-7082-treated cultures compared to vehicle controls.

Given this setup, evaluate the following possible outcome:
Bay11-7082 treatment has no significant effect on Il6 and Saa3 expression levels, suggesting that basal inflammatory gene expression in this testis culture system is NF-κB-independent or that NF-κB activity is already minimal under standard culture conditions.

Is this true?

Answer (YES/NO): YES